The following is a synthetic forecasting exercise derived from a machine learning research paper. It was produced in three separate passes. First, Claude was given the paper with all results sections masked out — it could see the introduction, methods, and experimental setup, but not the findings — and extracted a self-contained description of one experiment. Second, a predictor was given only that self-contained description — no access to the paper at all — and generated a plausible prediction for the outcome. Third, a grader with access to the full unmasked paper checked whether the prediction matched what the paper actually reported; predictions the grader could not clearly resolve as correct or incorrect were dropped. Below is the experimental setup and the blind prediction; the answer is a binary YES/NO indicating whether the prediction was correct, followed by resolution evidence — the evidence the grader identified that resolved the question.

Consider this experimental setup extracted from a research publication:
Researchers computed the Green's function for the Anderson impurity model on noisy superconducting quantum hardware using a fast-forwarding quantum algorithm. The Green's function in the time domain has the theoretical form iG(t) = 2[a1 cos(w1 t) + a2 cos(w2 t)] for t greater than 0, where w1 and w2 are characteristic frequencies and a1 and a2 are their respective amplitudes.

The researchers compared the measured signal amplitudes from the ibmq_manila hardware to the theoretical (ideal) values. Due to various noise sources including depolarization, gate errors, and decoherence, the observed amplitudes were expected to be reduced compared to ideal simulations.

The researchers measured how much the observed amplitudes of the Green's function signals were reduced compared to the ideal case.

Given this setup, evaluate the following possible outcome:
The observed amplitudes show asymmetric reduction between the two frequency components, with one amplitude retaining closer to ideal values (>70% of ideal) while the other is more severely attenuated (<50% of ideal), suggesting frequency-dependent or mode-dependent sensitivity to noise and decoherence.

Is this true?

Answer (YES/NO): NO